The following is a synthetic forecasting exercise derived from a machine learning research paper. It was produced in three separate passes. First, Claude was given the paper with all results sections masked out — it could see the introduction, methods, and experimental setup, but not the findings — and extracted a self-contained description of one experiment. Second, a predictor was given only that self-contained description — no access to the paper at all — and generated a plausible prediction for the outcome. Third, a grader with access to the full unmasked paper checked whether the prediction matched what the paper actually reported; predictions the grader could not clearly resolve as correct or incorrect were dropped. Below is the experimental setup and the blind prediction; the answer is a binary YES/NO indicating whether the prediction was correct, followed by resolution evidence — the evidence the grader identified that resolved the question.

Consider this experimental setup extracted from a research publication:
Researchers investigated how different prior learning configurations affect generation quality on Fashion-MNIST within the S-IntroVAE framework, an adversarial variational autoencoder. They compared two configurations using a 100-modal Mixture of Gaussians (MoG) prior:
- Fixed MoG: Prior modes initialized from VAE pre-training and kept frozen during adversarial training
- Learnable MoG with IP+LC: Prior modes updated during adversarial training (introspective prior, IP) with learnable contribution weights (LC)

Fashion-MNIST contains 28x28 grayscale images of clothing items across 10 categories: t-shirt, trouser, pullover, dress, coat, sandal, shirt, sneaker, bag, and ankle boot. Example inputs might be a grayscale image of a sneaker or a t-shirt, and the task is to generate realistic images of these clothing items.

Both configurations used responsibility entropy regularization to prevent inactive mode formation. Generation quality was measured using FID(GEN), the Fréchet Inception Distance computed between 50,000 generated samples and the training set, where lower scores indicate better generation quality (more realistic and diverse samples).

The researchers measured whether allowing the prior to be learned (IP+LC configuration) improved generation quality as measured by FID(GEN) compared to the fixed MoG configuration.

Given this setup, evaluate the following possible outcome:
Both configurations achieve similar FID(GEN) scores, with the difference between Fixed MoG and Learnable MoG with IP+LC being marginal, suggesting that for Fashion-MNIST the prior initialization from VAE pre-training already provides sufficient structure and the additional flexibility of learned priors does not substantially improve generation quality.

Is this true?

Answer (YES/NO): YES